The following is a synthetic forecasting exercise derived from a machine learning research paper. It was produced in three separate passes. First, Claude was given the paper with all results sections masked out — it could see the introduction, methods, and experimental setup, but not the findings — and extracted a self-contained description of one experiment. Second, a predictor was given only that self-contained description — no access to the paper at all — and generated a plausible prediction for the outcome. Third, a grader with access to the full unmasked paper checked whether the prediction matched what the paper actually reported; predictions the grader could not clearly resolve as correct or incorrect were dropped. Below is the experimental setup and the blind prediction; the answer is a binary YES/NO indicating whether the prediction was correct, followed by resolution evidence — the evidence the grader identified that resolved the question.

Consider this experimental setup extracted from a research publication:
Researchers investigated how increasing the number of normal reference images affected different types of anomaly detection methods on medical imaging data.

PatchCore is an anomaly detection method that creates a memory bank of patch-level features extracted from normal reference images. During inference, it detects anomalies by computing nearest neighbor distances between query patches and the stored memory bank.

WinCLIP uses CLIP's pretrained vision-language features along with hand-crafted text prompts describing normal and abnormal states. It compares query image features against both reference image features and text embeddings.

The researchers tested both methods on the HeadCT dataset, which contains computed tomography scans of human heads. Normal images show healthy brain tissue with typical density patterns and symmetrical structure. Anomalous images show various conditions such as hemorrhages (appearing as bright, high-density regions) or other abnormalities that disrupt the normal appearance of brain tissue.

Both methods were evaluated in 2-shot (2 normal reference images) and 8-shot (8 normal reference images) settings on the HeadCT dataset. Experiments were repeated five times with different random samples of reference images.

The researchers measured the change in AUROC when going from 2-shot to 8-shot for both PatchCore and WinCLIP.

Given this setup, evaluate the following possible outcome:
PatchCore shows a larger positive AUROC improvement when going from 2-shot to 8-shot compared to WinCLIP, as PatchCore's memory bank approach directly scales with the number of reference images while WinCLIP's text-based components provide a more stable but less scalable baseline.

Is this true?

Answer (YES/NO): YES